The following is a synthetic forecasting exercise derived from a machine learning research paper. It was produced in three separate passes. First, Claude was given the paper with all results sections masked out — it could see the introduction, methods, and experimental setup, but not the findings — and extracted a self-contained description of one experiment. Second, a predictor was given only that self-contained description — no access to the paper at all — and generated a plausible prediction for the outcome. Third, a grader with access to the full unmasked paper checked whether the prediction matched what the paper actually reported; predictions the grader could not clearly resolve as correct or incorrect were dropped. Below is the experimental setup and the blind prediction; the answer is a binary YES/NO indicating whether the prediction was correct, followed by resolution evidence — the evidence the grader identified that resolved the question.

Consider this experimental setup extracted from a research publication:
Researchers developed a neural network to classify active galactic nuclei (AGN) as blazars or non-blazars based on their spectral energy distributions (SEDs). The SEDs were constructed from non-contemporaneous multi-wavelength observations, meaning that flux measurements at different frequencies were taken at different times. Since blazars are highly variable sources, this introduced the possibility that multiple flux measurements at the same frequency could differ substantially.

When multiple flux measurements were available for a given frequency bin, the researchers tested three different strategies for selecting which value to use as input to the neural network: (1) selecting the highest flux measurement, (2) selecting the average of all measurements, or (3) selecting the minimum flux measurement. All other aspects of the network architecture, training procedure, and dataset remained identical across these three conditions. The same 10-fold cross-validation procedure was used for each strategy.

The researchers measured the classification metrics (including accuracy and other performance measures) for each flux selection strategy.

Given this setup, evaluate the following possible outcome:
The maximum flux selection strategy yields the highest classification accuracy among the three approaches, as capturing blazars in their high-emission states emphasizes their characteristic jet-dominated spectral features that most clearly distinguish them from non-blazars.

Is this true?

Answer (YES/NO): NO